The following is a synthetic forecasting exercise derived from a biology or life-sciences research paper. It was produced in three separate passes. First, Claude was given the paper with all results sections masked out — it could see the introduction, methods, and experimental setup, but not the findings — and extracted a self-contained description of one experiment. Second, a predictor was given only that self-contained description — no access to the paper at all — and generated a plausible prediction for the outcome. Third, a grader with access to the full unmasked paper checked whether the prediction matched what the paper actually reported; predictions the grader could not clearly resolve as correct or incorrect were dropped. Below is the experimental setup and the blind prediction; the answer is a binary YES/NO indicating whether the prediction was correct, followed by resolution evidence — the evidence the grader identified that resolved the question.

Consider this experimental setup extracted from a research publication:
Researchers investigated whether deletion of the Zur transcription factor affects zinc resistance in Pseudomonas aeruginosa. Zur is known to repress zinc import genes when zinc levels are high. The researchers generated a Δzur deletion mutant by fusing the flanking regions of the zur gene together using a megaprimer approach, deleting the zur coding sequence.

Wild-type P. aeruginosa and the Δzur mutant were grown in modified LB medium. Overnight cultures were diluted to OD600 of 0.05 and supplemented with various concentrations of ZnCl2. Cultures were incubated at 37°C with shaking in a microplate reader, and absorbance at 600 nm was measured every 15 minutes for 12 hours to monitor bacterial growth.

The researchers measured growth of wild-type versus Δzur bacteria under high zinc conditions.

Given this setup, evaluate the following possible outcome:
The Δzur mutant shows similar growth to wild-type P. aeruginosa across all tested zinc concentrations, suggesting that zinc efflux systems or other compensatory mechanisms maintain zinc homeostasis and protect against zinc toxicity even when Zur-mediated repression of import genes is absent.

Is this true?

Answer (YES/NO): NO